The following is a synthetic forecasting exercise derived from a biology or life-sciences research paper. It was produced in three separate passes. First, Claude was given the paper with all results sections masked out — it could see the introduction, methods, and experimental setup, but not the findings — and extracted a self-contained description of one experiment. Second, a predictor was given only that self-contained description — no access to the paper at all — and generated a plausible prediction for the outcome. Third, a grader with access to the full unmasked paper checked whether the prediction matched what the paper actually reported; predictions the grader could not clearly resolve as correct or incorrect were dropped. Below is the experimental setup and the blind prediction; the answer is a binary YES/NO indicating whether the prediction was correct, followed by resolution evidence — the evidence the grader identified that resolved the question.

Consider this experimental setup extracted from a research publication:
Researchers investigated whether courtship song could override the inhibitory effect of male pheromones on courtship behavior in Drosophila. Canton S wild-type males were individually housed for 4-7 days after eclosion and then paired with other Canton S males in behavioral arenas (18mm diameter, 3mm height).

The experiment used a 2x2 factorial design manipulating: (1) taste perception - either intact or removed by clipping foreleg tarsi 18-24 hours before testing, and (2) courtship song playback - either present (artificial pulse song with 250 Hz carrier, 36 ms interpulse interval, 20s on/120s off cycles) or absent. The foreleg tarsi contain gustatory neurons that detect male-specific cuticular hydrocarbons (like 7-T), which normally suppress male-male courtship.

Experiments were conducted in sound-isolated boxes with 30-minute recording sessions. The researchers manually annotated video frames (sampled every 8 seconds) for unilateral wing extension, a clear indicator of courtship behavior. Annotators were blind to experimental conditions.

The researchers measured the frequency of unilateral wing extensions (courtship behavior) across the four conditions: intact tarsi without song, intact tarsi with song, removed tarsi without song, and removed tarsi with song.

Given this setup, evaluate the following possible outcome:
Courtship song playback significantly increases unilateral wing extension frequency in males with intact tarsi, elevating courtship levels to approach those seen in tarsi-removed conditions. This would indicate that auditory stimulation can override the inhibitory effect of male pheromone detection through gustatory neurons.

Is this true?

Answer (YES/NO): NO